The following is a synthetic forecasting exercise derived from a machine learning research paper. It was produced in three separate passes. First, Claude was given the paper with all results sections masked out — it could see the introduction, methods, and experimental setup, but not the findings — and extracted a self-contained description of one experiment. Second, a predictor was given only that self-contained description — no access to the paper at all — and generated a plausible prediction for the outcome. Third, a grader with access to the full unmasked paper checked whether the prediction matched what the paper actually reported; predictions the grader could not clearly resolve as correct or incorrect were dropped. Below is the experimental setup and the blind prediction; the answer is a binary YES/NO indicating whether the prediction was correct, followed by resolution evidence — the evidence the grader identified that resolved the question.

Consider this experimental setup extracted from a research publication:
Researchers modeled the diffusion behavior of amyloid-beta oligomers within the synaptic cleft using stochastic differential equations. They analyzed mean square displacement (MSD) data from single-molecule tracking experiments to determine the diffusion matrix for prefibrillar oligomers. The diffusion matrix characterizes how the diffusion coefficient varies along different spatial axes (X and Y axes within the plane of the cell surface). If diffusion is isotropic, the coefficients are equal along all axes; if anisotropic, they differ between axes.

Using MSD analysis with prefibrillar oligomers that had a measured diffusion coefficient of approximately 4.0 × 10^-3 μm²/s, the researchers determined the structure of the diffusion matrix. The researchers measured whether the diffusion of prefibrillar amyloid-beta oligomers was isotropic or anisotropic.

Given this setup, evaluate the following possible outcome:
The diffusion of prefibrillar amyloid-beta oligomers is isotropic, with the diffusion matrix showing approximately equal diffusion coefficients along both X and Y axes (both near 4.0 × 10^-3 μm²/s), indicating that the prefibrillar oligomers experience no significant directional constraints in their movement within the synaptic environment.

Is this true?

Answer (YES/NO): YES